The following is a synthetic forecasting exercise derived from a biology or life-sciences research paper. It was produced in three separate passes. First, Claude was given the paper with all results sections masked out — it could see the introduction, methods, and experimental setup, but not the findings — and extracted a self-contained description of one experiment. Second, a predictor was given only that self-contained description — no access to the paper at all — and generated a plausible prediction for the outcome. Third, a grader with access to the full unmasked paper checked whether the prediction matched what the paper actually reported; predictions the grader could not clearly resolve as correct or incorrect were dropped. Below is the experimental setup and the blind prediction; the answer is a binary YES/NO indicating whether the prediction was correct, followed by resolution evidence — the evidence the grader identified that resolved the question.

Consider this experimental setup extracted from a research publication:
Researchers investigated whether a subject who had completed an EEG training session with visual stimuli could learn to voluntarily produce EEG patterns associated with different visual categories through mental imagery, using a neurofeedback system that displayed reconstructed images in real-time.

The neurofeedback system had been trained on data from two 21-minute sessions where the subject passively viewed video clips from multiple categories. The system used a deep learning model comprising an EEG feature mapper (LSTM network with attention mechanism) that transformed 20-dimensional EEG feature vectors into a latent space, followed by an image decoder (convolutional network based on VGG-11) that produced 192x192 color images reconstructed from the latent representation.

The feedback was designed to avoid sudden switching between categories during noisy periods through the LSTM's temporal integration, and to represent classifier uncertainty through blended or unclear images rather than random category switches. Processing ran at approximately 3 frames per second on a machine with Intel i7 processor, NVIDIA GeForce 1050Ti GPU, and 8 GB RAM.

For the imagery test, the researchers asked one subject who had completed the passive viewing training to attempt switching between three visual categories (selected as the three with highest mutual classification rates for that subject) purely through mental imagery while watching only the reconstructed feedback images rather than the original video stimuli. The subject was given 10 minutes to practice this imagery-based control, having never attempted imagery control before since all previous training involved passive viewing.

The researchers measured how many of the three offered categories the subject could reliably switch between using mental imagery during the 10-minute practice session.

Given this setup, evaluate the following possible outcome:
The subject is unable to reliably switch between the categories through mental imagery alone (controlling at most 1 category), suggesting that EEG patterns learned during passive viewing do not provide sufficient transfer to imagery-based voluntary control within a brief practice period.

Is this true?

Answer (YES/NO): NO